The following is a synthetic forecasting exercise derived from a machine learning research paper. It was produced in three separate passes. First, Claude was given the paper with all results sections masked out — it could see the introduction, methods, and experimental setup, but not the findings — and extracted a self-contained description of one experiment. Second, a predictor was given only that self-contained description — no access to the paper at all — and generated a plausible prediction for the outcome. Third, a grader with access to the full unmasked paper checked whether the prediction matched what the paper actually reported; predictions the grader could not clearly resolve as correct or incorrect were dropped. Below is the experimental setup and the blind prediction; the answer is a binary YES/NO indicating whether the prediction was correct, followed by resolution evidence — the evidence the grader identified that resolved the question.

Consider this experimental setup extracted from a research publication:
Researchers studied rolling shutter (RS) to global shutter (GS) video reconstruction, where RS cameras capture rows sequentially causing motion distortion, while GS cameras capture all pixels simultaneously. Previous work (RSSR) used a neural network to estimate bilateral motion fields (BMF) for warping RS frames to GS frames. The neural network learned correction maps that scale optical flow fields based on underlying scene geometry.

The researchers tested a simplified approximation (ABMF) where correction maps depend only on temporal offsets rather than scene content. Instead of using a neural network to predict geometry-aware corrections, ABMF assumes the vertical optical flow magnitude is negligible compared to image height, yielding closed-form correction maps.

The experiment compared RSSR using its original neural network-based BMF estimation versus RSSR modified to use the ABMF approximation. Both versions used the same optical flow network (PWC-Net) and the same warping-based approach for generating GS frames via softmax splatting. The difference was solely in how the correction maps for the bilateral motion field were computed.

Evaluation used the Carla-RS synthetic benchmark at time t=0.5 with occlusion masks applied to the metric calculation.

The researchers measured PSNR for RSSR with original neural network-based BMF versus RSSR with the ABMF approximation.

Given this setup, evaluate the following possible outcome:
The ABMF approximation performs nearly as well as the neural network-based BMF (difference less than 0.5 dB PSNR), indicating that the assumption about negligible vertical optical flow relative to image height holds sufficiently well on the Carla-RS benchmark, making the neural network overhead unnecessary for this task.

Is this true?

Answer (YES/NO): NO